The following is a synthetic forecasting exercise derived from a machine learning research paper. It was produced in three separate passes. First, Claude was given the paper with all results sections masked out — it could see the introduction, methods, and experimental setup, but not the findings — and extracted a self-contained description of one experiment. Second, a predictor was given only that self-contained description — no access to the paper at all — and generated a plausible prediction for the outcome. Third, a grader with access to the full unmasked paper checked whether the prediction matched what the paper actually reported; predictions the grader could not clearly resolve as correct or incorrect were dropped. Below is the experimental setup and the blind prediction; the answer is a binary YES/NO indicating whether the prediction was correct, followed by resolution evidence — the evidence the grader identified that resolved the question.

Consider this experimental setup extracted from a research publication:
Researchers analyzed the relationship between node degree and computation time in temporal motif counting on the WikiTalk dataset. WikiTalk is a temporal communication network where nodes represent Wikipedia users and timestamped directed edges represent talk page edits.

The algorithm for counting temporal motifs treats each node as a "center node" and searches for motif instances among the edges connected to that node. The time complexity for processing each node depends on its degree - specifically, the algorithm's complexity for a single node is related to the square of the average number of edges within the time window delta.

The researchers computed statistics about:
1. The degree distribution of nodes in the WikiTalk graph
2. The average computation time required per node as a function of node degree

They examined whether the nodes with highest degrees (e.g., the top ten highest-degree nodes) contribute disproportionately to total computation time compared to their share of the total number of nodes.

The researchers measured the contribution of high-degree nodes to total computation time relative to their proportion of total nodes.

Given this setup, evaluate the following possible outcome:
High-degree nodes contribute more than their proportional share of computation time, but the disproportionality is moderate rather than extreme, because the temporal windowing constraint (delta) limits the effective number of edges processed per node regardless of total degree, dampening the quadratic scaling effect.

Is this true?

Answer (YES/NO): NO